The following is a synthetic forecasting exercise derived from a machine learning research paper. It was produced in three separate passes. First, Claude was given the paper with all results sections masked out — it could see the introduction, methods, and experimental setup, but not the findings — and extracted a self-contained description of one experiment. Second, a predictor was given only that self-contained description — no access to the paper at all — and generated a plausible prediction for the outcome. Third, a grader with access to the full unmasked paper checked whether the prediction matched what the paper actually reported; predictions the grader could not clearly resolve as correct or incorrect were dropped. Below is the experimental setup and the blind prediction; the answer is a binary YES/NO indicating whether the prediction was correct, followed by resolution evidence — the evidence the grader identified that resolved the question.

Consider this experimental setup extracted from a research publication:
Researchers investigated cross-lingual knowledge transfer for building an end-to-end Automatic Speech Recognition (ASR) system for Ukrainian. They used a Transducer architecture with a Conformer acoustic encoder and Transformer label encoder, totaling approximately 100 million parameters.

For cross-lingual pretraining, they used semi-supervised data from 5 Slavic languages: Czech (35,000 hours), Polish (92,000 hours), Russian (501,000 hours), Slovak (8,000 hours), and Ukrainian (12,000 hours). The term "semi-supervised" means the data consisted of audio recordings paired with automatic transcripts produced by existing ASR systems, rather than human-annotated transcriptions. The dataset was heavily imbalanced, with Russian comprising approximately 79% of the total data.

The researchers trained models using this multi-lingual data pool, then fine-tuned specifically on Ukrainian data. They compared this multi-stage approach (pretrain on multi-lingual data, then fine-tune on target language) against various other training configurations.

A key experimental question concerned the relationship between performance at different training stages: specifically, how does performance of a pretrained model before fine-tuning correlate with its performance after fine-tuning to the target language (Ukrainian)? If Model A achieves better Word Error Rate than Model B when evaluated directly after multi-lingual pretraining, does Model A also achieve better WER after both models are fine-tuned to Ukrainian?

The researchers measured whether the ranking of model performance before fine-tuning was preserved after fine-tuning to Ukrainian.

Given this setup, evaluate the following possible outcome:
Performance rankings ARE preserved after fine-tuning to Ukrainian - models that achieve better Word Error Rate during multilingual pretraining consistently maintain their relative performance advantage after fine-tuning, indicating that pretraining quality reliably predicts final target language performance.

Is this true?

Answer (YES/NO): NO